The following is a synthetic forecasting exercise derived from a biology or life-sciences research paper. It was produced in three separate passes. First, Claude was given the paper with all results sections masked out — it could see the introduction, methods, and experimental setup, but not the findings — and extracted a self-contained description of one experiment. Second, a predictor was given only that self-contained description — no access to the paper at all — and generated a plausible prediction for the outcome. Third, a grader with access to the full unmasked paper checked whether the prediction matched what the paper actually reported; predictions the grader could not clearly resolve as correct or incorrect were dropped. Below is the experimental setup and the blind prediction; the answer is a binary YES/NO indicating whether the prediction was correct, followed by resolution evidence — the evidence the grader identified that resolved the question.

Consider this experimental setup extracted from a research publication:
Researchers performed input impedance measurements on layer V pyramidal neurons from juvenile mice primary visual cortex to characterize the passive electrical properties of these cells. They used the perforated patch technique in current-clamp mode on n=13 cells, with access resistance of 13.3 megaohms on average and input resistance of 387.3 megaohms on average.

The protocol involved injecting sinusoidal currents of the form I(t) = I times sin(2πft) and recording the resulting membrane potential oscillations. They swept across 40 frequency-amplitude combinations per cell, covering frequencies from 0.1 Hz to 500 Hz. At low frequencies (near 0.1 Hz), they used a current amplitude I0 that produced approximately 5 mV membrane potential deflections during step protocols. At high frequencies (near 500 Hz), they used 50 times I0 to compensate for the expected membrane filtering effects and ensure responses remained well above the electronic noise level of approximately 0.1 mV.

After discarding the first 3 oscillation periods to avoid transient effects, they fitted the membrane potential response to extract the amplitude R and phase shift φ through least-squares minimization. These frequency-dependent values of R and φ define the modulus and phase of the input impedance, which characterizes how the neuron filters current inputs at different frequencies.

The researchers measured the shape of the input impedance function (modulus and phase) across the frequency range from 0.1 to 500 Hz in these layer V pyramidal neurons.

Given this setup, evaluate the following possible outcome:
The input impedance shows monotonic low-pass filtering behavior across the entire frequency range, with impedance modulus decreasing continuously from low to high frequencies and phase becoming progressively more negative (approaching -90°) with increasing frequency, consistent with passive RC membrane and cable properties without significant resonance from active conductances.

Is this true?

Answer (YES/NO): NO